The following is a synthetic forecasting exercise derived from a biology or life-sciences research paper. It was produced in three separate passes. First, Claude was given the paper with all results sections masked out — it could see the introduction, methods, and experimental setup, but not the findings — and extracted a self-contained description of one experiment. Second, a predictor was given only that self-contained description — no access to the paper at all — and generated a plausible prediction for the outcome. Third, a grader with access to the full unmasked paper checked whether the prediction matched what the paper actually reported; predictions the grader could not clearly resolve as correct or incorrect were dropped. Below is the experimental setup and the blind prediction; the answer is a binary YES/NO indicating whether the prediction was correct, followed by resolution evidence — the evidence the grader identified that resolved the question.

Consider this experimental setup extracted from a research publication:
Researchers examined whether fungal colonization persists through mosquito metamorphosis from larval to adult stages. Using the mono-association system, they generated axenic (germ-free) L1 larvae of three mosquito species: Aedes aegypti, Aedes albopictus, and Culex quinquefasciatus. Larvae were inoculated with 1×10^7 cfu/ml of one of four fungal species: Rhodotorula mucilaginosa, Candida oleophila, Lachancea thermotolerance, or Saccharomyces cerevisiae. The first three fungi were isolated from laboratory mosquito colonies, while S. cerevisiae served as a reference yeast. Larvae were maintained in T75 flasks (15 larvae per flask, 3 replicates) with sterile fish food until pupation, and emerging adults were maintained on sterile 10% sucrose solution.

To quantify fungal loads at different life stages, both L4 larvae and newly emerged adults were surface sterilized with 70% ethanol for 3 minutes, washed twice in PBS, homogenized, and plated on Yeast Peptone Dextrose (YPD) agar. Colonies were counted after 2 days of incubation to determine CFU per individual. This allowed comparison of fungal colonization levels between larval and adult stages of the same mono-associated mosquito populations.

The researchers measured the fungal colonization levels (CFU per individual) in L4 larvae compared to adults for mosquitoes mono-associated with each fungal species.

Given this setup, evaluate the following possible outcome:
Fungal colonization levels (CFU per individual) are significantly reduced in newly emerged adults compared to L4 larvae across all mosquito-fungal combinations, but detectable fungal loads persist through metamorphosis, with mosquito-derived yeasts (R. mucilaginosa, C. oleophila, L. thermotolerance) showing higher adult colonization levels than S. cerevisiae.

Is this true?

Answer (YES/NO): NO